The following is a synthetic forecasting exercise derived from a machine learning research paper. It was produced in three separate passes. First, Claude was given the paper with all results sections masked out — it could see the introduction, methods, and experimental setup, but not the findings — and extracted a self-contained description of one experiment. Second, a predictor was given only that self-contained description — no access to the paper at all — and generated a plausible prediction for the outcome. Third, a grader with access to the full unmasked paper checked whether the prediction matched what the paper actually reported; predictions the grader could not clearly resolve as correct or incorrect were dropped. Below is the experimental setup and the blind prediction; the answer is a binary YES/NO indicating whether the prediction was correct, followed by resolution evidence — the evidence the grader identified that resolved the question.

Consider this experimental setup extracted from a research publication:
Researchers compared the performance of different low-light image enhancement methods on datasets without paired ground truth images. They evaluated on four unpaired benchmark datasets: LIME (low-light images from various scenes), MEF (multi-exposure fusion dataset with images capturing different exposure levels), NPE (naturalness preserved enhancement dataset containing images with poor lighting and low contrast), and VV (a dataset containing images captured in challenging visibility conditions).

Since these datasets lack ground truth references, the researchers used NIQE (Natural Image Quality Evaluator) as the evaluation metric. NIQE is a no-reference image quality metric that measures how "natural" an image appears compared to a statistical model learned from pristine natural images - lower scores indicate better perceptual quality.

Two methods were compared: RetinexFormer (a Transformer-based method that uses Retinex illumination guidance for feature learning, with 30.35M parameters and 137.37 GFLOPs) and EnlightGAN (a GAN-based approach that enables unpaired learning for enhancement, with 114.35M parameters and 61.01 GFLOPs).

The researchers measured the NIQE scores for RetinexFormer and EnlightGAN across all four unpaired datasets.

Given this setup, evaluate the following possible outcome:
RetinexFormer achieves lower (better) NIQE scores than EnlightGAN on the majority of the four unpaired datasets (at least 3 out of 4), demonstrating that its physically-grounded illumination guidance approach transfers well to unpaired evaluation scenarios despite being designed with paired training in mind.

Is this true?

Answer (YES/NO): NO